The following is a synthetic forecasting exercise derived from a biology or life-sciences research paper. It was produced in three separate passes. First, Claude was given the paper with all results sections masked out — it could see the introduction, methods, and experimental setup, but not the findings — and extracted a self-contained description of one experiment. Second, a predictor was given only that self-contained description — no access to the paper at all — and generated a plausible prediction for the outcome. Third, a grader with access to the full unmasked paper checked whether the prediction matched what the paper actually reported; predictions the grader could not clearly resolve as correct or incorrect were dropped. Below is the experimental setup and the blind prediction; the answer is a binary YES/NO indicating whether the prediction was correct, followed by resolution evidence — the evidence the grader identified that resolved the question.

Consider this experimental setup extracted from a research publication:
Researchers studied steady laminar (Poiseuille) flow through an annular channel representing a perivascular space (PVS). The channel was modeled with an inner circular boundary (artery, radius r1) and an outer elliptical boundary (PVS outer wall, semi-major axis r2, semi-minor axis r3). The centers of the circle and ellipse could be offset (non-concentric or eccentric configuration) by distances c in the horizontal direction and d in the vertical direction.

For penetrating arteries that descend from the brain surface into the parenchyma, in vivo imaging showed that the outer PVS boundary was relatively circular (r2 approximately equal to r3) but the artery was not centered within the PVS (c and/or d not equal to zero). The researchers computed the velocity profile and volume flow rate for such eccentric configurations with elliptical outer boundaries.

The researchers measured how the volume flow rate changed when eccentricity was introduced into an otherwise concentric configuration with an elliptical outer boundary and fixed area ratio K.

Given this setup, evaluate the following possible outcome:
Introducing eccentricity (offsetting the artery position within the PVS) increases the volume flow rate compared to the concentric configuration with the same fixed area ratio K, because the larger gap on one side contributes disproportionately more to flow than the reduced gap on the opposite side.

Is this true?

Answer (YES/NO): YES